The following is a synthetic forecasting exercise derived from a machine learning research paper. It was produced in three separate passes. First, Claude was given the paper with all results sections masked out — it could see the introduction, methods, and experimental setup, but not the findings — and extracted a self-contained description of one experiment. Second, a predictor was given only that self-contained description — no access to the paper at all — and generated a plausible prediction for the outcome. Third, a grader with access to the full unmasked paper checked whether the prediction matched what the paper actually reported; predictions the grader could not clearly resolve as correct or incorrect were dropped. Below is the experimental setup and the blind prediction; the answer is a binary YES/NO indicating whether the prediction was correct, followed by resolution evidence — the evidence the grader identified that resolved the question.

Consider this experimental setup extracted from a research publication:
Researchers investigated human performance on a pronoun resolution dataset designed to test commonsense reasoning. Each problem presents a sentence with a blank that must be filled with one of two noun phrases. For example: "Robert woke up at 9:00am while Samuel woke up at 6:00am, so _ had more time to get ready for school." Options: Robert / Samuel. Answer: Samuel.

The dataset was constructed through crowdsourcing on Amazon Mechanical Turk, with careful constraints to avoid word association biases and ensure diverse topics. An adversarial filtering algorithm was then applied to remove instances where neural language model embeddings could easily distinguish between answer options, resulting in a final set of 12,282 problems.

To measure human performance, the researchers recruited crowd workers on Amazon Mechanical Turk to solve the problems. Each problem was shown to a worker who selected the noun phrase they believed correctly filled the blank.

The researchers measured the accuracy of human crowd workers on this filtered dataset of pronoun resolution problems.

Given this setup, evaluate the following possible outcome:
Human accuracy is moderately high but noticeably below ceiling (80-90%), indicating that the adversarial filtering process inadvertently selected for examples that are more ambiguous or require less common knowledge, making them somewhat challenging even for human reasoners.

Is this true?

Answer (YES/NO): NO